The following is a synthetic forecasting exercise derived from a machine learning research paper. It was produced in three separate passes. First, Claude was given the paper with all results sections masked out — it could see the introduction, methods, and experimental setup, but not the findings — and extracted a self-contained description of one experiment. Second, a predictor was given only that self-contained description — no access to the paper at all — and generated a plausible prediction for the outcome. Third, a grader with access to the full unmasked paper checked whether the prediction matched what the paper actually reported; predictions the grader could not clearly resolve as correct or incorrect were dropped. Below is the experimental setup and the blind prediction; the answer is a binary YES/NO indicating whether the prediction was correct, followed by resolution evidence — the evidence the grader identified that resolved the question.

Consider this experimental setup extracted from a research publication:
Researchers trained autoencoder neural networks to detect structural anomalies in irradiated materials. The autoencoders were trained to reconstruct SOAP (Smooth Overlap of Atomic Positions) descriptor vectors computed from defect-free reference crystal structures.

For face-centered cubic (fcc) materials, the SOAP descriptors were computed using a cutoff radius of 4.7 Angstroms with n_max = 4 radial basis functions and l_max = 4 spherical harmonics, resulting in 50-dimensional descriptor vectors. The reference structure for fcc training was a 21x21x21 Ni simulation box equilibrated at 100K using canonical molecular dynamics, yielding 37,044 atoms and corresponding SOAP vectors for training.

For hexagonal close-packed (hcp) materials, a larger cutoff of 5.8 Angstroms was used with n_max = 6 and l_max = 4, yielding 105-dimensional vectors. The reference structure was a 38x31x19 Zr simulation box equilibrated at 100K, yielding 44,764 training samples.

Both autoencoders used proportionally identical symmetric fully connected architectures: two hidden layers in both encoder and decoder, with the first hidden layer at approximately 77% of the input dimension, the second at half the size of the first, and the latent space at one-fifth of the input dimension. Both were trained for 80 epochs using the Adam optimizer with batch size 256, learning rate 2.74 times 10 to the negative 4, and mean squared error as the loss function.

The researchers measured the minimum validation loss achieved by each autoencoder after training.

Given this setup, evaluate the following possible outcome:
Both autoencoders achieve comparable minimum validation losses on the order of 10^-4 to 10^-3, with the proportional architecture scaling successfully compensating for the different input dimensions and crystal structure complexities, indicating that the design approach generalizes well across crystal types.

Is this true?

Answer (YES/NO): NO